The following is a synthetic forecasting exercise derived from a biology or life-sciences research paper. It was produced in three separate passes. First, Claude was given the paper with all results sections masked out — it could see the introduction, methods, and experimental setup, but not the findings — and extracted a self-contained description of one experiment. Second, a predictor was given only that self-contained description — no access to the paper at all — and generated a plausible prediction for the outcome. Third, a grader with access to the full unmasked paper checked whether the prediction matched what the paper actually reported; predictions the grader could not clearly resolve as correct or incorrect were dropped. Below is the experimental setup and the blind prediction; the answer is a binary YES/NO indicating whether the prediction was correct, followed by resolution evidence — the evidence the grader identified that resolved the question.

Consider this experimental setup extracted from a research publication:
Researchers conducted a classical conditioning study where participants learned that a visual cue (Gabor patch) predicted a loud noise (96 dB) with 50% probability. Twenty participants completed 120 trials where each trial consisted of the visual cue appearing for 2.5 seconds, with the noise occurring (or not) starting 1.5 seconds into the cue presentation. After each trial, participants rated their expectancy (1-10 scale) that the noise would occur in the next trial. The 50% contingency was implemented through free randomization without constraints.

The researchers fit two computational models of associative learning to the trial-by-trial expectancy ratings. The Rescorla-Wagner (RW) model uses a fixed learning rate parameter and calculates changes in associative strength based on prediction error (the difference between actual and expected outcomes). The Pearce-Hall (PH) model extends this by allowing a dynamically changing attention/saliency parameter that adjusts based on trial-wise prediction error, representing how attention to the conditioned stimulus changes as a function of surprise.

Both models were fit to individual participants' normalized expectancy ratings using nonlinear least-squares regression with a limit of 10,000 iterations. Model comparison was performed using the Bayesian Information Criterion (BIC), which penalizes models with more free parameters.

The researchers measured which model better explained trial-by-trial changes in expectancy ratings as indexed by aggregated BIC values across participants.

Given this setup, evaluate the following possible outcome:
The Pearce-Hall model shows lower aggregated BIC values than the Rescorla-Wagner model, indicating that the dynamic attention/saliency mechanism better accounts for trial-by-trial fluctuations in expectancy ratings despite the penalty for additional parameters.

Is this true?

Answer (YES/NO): YES